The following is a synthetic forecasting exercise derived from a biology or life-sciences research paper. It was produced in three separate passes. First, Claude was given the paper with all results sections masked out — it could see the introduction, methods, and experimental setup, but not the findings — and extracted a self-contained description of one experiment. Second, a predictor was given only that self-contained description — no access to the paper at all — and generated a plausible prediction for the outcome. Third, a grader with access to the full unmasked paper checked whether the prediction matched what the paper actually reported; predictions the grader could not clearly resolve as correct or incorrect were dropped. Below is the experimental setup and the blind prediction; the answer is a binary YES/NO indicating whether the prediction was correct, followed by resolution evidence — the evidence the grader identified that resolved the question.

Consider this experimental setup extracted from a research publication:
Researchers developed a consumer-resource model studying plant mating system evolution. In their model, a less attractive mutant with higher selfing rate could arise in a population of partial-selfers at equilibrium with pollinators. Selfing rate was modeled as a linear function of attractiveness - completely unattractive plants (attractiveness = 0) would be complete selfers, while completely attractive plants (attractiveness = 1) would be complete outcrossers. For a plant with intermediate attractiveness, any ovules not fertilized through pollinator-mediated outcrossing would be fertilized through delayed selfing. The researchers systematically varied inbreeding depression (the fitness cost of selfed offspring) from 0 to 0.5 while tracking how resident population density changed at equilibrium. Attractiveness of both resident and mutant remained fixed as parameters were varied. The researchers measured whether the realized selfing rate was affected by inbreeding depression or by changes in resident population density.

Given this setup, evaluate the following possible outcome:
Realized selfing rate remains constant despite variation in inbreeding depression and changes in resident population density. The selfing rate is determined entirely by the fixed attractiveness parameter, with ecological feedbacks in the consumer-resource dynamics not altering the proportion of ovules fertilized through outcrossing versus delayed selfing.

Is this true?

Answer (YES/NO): YES